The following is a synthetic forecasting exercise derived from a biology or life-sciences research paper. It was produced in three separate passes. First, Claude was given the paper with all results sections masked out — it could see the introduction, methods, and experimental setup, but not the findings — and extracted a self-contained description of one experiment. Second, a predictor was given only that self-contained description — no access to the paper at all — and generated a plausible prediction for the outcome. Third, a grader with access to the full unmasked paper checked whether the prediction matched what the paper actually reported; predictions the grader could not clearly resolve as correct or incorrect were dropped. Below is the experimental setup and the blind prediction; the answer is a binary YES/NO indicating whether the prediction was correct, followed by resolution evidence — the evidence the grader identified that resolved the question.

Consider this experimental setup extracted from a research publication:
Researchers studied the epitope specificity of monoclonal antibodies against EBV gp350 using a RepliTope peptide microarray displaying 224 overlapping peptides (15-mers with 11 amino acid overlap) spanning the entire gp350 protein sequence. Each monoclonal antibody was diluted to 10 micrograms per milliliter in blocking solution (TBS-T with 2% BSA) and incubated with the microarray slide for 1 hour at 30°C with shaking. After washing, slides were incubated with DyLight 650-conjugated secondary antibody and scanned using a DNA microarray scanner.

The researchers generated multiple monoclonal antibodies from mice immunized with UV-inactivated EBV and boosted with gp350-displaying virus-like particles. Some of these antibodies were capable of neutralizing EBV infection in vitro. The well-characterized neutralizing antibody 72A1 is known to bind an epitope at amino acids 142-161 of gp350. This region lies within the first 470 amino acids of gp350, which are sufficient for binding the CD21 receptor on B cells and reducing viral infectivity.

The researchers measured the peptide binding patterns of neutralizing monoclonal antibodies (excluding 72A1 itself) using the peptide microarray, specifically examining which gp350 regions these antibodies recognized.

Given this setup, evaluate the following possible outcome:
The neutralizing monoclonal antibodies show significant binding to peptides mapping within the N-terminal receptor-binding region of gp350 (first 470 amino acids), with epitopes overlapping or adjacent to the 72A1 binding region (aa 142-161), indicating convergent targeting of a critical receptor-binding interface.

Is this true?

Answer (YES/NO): NO